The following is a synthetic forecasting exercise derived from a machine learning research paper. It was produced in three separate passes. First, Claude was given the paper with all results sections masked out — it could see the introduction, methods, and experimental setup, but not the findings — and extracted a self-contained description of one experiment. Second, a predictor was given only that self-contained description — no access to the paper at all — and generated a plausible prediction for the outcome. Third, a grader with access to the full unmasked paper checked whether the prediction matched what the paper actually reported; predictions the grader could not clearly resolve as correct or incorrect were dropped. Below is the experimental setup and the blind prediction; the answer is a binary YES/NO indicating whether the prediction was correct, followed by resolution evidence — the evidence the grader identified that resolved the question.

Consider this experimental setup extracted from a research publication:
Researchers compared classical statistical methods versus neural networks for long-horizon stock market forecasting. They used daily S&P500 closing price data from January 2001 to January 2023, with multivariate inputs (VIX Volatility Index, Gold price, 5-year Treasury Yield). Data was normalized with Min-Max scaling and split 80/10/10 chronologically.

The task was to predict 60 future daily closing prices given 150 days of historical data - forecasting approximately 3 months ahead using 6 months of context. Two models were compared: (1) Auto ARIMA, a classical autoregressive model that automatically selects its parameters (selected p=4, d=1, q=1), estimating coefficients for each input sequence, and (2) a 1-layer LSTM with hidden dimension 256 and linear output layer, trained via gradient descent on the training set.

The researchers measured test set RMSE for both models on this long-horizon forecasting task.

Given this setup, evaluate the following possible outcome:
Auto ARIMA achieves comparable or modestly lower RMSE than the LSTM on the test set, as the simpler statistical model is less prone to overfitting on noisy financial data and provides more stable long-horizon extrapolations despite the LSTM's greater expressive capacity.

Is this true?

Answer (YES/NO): NO